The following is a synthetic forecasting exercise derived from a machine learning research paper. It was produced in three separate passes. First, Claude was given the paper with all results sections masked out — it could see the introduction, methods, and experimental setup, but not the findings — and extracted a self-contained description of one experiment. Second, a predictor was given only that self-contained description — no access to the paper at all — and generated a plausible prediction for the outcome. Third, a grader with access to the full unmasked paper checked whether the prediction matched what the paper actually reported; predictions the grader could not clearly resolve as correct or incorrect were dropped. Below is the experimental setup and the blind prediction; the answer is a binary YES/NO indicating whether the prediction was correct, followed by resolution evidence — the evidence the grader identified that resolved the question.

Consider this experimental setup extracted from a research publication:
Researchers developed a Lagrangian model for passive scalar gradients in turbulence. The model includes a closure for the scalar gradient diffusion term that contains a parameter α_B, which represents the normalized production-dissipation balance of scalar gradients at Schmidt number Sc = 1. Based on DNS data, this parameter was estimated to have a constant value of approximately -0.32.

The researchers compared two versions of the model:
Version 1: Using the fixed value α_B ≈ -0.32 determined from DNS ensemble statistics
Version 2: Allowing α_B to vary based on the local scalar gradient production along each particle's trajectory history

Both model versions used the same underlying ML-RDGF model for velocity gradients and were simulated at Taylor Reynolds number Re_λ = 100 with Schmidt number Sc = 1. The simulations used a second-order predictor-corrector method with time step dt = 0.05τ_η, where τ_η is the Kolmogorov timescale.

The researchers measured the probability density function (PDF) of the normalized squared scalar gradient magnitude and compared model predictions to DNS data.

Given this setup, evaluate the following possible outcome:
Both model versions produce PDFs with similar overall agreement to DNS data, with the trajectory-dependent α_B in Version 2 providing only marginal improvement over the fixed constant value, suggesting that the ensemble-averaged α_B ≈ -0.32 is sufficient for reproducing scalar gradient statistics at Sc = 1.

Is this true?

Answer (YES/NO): NO